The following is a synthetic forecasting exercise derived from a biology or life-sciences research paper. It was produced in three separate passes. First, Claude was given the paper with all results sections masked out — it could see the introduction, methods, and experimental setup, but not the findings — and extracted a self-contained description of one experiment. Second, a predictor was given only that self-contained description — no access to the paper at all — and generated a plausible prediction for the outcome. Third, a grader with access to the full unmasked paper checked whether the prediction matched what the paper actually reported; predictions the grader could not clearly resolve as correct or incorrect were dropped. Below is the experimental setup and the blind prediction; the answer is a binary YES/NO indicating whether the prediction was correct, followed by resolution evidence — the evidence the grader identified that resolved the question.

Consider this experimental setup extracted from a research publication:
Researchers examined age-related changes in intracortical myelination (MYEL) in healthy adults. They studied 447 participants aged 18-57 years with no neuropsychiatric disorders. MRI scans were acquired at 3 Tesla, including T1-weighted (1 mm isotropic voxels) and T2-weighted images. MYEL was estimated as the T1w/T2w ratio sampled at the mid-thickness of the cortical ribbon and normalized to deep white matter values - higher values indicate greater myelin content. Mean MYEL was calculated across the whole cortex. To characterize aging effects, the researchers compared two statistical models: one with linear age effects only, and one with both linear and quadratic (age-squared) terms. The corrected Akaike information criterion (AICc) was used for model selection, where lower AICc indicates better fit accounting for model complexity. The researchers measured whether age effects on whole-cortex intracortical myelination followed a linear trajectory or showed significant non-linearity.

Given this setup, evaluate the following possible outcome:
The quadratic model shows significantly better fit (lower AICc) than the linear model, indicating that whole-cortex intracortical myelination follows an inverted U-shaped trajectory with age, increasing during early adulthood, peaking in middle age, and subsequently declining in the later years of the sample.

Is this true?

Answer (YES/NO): NO